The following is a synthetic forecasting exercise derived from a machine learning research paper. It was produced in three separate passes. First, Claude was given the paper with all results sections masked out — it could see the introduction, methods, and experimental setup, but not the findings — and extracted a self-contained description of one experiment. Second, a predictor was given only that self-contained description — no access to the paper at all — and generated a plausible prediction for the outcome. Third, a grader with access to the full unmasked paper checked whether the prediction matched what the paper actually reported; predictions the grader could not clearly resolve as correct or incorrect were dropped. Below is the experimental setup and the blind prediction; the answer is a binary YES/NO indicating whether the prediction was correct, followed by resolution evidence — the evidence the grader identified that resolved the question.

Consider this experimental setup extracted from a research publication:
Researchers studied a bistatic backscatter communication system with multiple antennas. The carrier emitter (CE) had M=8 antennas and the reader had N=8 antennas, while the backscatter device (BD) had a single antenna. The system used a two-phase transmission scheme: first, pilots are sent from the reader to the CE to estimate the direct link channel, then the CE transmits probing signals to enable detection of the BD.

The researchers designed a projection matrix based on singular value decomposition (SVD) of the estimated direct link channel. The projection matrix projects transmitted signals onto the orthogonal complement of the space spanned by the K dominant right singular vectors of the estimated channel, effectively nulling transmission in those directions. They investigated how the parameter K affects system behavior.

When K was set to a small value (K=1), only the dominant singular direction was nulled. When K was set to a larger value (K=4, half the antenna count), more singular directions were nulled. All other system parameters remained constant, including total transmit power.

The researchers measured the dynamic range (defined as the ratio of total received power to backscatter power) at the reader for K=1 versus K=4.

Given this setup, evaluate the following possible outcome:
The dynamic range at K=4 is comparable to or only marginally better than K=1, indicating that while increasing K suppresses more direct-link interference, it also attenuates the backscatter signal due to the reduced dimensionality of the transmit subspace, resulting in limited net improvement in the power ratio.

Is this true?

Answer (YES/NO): NO